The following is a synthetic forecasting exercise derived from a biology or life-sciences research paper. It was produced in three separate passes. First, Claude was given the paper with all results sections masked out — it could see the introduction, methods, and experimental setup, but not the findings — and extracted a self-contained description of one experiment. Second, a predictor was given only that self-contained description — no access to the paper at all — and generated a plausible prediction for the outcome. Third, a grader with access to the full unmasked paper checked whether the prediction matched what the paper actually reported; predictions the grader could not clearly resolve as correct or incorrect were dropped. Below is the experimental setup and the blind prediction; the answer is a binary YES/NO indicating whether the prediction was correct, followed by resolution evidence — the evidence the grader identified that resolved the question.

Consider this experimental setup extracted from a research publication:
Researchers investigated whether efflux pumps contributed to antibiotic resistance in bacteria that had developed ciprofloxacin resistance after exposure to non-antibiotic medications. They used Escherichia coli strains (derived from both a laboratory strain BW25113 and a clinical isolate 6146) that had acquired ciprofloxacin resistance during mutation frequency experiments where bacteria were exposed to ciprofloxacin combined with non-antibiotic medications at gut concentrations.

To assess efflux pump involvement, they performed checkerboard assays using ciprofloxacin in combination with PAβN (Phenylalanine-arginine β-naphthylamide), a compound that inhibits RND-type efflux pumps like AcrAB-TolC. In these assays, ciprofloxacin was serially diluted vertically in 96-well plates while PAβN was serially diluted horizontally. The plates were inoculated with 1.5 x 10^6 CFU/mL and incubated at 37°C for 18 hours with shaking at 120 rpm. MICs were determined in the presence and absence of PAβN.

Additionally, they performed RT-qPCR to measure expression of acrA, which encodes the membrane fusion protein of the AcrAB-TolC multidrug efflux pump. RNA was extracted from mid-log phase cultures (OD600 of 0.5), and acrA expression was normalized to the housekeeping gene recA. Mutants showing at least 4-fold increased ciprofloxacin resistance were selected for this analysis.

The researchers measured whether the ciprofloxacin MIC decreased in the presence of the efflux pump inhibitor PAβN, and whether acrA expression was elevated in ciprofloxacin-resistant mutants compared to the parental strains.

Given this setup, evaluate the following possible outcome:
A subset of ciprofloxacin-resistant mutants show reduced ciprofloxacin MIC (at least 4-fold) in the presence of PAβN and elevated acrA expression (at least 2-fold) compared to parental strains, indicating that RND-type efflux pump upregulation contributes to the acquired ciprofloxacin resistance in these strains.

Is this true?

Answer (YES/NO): YES